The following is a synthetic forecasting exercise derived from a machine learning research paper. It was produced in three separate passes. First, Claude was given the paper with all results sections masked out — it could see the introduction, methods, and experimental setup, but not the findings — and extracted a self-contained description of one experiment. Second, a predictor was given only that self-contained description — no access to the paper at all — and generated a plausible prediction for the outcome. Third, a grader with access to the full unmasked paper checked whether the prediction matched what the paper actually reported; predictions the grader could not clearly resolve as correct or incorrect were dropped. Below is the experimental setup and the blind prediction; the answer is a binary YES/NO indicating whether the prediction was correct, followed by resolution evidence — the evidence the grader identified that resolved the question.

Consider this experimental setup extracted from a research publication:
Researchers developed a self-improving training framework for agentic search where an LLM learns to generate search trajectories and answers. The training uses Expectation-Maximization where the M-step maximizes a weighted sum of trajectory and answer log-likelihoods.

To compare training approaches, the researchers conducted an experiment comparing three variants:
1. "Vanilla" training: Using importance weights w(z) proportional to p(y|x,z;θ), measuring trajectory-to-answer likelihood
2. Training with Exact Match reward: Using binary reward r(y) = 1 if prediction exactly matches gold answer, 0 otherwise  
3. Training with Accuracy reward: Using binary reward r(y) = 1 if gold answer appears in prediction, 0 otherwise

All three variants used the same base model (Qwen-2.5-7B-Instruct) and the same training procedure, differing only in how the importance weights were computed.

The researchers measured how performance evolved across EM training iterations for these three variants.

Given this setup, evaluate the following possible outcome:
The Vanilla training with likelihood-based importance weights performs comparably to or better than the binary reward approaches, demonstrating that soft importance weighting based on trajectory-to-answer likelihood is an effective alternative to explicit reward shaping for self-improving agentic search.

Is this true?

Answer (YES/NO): YES